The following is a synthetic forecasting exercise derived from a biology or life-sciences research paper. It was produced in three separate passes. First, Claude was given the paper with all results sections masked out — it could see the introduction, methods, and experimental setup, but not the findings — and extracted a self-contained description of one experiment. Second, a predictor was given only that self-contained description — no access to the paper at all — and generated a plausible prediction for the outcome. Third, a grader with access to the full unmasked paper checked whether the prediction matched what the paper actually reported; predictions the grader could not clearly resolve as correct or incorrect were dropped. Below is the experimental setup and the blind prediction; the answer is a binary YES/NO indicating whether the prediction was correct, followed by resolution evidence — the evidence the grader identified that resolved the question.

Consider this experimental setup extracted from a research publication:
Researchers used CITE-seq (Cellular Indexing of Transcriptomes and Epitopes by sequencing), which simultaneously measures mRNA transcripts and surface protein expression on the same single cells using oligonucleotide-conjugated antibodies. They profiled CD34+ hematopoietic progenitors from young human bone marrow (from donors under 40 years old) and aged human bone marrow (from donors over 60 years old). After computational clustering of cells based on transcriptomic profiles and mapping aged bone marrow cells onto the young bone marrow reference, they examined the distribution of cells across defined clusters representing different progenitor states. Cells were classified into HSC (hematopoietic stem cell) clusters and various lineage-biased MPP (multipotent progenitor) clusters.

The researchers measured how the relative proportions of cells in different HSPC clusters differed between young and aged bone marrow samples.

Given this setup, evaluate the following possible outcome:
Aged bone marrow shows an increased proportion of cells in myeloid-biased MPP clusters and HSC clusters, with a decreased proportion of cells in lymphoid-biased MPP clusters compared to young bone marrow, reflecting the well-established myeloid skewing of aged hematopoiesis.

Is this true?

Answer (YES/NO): NO